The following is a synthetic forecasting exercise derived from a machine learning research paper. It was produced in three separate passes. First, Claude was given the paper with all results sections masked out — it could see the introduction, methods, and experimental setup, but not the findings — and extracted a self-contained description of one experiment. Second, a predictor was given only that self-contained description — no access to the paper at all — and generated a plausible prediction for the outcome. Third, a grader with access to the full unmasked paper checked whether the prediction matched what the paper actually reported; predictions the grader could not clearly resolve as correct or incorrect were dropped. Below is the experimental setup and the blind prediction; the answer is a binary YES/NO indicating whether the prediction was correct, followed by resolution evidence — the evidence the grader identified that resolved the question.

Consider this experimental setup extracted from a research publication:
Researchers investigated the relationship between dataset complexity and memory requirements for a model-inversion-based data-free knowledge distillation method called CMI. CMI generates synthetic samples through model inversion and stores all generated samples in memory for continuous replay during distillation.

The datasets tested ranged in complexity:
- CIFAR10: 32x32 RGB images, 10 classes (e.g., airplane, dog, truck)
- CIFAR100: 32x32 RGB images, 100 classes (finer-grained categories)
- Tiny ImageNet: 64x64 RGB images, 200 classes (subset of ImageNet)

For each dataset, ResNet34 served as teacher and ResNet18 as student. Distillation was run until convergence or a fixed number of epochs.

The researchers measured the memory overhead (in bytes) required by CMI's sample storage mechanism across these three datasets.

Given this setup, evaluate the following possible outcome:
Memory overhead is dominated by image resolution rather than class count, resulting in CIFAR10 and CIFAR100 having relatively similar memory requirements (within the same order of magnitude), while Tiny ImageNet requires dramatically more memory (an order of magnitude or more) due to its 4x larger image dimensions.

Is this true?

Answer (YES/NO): YES